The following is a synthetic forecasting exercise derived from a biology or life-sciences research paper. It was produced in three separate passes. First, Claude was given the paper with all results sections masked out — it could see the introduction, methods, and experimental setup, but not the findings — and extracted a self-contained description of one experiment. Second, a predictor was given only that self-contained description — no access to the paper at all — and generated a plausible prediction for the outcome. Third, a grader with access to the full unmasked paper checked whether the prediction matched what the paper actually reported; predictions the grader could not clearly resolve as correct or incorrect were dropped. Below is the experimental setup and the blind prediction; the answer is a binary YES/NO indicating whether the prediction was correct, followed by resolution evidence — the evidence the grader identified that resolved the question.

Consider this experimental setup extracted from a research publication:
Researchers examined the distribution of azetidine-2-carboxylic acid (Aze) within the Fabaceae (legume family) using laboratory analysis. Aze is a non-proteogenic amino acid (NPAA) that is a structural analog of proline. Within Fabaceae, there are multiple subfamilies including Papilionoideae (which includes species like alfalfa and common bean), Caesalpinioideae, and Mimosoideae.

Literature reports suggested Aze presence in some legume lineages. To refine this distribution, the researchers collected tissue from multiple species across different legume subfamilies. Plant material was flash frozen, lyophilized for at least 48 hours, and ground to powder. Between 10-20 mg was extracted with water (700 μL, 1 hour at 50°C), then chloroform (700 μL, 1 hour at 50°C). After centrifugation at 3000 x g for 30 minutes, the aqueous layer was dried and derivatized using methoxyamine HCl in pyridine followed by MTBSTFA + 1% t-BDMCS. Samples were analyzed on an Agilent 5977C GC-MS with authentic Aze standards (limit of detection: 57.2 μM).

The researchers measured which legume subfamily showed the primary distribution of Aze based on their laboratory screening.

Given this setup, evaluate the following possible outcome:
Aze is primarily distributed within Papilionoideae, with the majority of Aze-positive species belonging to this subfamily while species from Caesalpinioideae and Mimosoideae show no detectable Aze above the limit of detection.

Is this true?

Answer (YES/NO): NO